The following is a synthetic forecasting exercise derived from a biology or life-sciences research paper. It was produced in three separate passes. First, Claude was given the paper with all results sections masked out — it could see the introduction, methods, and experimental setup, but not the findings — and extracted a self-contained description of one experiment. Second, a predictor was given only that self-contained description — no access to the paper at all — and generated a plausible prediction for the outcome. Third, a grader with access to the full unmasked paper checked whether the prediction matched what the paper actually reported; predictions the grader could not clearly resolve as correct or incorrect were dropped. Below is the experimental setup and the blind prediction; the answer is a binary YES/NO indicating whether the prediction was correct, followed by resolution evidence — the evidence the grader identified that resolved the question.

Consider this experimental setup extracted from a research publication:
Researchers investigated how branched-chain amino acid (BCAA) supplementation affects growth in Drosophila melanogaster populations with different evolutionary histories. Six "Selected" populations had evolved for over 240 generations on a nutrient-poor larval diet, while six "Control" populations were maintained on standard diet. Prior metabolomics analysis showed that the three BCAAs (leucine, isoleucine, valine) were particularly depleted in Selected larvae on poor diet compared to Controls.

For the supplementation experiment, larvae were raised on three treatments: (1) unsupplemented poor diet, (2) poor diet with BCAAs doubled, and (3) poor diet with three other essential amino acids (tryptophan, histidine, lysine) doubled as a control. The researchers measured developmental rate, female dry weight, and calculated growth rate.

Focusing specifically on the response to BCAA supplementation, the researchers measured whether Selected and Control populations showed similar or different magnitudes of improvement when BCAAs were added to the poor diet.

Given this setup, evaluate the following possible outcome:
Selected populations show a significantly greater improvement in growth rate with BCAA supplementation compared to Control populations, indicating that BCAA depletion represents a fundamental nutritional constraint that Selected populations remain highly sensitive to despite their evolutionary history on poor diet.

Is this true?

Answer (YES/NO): NO